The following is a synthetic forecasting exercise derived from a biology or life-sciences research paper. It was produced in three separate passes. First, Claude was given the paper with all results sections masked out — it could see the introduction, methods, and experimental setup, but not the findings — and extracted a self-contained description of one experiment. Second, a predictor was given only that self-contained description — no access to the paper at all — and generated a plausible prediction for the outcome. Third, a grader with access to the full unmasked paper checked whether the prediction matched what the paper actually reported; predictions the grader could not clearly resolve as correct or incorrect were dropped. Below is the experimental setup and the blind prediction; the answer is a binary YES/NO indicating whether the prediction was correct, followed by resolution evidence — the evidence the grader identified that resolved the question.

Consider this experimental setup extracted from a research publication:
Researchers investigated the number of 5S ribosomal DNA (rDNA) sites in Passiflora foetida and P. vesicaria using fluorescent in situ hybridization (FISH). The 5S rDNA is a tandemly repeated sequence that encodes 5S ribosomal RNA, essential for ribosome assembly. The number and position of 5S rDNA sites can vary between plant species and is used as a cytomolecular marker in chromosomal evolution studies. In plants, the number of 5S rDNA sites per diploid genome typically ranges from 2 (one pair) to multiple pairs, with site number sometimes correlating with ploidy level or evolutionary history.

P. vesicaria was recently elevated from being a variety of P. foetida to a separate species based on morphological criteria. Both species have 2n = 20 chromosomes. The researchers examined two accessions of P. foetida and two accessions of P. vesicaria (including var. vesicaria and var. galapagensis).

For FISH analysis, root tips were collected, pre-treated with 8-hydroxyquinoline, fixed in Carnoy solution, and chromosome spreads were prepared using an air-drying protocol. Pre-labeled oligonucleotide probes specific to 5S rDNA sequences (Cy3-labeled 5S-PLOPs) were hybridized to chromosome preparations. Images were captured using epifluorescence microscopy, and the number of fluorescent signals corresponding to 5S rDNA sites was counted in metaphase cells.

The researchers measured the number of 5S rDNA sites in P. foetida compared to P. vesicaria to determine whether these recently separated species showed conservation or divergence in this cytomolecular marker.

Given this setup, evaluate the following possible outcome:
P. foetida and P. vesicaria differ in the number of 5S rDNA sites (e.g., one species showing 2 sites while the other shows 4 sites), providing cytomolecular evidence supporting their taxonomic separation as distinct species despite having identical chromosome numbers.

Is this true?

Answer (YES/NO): YES